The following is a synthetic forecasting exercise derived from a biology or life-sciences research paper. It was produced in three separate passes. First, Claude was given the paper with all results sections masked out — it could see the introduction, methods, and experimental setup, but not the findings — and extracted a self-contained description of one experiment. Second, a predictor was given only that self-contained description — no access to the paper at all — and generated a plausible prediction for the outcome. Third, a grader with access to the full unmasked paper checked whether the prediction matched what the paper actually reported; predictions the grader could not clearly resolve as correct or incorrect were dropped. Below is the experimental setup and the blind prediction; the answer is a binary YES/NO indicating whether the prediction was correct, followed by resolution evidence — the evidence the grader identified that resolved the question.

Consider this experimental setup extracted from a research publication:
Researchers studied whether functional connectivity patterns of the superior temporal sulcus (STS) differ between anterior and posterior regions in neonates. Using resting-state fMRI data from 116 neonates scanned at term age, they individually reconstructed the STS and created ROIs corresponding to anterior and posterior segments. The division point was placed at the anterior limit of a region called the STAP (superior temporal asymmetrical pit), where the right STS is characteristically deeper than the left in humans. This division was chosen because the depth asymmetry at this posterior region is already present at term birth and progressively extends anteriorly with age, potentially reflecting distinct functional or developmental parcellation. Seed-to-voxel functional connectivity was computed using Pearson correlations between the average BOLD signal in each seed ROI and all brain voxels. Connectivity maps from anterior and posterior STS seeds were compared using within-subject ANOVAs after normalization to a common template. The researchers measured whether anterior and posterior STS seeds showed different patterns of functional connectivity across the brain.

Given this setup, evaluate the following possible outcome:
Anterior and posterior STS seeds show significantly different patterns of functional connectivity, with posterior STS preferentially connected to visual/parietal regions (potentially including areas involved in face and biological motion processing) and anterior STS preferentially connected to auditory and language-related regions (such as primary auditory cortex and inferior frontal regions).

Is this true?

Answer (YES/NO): NO